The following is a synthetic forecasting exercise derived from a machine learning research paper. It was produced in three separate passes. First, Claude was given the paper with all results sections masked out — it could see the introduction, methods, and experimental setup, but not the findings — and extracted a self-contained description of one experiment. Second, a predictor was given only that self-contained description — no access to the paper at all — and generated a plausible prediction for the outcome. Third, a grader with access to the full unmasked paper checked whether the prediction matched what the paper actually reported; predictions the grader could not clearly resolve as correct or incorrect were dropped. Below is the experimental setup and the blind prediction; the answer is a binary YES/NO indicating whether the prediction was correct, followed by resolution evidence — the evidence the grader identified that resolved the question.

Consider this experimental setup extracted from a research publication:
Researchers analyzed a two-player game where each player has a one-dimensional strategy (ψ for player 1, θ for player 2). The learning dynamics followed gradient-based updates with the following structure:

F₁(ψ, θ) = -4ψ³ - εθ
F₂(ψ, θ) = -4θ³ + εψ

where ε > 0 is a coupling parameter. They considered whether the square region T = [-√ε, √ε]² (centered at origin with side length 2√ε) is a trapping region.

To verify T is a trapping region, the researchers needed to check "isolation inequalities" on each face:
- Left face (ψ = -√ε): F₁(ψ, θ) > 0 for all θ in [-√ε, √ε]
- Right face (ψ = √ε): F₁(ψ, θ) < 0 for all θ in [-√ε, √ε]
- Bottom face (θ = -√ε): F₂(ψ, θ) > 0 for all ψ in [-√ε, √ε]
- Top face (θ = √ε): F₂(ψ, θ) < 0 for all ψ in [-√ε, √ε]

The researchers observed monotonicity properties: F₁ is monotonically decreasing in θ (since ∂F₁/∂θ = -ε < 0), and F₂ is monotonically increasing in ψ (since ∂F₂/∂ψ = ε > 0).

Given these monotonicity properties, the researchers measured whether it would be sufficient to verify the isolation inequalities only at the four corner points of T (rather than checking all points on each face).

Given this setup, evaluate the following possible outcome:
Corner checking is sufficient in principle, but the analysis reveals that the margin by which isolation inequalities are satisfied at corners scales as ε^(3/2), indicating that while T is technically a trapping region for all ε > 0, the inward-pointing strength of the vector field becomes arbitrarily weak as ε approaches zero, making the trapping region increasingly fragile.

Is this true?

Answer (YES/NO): NO